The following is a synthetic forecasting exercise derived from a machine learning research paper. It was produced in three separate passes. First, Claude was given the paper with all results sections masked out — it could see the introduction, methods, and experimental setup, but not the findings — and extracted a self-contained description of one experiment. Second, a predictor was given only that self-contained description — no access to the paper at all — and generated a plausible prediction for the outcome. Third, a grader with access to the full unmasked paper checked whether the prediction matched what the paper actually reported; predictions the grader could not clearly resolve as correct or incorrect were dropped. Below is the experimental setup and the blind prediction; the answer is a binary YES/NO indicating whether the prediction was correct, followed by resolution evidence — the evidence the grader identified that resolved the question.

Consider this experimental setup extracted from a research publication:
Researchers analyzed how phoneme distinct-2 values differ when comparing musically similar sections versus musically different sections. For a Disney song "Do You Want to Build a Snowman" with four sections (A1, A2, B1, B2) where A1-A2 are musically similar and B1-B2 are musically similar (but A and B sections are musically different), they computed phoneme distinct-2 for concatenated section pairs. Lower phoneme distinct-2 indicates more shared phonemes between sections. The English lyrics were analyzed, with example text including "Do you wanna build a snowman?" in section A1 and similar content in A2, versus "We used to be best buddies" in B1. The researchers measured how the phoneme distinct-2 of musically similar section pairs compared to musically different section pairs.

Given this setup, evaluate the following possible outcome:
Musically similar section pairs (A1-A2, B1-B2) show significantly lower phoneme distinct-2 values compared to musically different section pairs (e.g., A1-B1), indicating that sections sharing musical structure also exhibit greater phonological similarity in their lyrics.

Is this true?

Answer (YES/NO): YES